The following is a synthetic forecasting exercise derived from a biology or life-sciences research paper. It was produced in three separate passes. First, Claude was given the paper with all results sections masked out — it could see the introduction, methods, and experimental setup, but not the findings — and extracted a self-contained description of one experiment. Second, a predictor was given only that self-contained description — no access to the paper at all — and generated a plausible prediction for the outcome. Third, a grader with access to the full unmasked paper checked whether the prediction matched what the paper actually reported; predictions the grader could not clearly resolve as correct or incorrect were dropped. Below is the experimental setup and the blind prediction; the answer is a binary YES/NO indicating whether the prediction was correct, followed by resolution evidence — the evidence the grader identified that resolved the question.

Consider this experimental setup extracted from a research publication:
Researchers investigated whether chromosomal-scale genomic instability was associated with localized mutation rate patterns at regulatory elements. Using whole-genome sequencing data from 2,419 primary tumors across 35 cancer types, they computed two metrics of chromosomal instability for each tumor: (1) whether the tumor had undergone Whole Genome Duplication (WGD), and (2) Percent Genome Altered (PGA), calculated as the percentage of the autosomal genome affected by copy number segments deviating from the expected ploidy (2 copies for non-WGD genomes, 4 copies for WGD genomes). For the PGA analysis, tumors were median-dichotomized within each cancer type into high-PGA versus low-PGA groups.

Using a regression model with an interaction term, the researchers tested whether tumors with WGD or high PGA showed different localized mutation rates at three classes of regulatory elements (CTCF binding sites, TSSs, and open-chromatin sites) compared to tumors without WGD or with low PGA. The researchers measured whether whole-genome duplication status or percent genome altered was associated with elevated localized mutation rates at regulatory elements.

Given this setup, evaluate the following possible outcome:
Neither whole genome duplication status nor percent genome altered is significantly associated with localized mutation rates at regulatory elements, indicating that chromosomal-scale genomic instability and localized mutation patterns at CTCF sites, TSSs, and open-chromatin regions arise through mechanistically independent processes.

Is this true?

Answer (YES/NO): YES